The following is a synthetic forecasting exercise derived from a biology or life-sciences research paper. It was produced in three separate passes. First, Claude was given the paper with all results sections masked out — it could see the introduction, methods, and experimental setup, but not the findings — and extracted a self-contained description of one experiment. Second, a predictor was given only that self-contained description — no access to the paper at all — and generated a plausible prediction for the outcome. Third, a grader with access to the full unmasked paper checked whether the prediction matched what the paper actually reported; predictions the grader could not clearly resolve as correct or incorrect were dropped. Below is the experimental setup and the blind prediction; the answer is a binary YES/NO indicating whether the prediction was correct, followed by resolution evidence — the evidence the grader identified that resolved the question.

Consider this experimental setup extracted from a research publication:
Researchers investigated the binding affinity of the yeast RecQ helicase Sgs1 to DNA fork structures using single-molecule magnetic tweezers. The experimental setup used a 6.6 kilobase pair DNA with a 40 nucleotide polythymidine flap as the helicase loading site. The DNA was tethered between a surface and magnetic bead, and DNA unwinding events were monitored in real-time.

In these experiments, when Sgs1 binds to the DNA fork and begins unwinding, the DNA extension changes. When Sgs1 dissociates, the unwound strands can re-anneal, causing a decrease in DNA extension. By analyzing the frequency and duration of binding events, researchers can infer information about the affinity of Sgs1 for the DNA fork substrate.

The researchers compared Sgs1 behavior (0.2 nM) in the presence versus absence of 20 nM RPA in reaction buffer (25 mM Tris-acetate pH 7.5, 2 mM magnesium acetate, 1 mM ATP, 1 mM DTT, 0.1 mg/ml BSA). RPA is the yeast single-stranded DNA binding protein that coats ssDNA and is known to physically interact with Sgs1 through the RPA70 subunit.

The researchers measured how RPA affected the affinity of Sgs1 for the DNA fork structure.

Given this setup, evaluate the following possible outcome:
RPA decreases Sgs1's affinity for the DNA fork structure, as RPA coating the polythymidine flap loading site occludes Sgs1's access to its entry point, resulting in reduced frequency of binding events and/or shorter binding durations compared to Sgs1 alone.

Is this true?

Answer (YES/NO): NO